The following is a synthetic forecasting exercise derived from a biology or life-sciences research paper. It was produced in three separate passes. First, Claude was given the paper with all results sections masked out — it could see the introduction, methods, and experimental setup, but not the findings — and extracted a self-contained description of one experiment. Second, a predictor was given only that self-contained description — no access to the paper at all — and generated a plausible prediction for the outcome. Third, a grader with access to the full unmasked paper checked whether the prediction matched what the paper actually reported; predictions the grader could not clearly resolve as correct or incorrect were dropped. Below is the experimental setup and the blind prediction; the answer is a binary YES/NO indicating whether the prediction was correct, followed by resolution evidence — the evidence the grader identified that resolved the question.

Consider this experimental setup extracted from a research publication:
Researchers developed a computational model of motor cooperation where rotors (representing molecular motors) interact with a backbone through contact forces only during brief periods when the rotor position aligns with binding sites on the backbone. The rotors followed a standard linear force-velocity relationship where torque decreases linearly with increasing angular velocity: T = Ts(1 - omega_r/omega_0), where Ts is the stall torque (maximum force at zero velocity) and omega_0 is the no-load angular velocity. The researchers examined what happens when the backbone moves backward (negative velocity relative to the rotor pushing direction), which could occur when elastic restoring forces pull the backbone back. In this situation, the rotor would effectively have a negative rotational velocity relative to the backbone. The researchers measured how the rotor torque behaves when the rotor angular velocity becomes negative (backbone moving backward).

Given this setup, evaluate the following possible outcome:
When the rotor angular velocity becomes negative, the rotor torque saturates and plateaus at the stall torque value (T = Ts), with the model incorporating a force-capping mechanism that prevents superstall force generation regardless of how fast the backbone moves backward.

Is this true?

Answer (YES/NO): YES